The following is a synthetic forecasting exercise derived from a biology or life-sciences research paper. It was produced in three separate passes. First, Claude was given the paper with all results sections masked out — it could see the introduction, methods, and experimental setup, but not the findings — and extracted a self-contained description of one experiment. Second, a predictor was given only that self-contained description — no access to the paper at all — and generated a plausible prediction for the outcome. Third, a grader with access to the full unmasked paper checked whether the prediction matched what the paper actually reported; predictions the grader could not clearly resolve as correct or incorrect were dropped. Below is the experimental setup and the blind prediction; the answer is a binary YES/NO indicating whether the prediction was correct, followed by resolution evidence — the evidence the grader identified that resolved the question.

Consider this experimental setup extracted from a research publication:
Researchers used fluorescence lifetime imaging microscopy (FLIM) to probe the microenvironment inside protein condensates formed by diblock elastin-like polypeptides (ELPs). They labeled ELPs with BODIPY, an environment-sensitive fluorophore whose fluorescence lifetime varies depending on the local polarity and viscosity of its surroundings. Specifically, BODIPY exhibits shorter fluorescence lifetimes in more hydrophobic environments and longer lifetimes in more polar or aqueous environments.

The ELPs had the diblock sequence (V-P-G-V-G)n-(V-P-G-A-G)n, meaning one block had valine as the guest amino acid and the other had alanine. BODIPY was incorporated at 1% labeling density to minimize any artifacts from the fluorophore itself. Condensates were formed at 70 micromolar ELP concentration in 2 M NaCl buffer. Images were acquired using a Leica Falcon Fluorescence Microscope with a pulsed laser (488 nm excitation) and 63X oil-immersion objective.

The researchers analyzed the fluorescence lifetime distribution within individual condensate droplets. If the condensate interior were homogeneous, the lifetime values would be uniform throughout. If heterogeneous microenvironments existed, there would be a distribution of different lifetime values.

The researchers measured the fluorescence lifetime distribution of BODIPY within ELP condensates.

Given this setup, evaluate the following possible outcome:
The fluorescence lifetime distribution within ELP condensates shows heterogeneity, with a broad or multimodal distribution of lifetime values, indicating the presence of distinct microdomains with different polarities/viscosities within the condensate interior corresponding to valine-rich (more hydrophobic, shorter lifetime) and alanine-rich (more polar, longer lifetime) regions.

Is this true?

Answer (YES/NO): NO